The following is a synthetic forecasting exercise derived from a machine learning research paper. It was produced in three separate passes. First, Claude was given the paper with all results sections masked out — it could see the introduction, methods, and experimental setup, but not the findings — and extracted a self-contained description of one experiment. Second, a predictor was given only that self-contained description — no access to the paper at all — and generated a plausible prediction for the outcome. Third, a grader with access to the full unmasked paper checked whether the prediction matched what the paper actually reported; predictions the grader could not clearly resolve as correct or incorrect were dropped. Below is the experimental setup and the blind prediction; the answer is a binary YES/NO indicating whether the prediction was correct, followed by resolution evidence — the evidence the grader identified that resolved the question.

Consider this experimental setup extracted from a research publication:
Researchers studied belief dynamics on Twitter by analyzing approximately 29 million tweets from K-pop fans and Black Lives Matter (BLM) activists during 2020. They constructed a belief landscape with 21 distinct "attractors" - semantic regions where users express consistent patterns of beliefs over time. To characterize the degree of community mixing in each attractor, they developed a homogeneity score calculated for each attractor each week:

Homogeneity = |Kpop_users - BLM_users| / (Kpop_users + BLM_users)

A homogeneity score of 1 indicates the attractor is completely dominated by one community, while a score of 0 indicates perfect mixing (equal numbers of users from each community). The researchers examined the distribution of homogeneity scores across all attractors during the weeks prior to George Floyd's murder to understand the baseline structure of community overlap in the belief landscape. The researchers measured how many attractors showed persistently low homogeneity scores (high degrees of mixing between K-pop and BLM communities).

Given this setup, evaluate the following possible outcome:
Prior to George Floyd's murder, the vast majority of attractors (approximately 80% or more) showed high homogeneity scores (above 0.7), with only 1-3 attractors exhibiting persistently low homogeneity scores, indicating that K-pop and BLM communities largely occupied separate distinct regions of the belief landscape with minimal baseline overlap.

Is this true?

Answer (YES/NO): YES